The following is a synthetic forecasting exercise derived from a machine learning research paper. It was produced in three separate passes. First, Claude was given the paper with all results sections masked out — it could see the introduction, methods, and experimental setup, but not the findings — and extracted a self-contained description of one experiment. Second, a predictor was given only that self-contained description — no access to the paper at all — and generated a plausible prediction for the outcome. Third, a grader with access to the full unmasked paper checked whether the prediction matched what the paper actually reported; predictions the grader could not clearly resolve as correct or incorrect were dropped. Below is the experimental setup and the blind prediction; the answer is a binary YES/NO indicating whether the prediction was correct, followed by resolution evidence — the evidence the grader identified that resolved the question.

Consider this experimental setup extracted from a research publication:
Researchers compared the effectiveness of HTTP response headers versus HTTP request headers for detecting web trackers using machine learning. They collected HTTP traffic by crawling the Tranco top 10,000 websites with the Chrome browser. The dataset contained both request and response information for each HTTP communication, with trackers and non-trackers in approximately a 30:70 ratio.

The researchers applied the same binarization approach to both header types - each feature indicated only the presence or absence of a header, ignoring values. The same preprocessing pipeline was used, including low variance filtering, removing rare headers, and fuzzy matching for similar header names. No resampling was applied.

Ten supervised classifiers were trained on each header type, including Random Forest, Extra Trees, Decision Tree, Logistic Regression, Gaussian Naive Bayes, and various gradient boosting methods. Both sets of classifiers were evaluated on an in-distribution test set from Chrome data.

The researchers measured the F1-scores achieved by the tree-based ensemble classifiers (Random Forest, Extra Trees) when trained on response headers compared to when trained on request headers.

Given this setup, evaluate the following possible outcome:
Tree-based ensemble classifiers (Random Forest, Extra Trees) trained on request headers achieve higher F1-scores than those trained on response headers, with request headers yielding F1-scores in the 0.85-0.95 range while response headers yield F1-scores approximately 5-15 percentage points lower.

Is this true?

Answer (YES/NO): NO